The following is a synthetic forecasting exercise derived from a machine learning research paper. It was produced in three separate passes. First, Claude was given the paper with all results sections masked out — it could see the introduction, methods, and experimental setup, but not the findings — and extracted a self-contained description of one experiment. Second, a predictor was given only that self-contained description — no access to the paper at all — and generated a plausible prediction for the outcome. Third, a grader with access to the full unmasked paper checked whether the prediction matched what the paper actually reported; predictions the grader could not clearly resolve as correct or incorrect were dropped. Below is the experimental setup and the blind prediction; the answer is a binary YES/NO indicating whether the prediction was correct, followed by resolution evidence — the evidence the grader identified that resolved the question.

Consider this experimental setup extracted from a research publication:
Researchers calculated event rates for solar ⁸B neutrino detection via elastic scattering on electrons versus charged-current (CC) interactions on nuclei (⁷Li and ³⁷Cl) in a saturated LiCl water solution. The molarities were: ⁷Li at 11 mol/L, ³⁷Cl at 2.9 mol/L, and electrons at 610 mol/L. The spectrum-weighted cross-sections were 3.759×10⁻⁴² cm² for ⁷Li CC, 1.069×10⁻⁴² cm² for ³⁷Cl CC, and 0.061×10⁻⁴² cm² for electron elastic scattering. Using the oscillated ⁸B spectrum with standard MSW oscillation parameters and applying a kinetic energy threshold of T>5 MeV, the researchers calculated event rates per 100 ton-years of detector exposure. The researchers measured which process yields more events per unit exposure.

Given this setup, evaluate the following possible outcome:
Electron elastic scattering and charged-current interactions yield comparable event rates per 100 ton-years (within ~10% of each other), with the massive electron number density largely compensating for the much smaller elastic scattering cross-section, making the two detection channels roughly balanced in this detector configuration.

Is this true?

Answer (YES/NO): NO